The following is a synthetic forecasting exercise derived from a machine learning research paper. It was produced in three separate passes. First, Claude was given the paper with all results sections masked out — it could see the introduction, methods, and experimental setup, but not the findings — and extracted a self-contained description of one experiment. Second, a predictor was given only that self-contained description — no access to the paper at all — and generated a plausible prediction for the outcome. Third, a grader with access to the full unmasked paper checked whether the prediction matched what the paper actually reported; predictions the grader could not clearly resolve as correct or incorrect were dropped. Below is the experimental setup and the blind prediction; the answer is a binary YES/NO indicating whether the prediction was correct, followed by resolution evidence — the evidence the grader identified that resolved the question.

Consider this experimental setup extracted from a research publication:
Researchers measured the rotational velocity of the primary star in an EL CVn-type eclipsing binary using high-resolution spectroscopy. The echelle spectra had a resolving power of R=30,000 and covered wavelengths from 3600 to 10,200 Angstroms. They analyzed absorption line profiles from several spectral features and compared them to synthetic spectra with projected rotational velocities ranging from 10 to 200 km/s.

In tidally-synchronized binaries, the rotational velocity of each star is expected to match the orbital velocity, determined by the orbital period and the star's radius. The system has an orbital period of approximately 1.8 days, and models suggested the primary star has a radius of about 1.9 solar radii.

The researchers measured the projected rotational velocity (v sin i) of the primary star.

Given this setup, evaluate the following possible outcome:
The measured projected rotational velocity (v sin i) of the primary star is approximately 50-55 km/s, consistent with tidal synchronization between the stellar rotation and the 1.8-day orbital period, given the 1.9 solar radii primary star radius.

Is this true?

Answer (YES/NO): NO